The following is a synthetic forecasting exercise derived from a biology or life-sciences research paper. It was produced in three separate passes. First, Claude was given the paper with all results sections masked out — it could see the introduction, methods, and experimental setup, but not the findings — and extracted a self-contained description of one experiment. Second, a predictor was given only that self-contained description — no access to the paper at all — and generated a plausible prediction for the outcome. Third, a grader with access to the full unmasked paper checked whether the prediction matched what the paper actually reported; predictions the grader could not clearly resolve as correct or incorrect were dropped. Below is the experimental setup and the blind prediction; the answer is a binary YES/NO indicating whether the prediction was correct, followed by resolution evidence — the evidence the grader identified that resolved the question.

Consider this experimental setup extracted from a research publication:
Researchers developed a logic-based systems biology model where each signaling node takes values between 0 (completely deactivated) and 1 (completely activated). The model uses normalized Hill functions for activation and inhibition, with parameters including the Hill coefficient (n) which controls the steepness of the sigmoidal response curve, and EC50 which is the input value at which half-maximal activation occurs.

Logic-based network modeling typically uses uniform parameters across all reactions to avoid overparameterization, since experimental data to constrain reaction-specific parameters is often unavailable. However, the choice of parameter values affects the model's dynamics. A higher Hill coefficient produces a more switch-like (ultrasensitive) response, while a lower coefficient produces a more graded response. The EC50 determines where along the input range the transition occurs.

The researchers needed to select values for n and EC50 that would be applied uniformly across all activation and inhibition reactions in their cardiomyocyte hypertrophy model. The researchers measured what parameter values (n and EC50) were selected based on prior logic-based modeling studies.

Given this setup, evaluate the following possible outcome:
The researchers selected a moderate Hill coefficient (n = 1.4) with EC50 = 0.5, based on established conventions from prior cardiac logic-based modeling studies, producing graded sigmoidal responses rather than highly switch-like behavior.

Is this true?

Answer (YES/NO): YES